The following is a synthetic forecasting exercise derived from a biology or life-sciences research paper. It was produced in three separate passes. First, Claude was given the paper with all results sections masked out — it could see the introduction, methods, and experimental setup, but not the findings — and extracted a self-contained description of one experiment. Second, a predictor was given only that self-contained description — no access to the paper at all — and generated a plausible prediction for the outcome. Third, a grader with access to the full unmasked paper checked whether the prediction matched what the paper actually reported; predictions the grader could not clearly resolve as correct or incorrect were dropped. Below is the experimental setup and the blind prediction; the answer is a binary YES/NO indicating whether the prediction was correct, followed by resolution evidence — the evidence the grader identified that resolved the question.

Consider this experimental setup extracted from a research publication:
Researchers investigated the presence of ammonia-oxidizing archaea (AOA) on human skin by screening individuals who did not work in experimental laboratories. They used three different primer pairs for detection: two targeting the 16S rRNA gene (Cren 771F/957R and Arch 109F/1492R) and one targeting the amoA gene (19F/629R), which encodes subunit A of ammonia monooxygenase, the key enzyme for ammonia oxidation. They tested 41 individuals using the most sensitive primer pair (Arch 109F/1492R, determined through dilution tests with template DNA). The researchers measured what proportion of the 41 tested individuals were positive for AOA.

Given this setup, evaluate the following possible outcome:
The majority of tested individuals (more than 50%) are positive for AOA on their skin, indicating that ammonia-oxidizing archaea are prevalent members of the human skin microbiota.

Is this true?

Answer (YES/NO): YES